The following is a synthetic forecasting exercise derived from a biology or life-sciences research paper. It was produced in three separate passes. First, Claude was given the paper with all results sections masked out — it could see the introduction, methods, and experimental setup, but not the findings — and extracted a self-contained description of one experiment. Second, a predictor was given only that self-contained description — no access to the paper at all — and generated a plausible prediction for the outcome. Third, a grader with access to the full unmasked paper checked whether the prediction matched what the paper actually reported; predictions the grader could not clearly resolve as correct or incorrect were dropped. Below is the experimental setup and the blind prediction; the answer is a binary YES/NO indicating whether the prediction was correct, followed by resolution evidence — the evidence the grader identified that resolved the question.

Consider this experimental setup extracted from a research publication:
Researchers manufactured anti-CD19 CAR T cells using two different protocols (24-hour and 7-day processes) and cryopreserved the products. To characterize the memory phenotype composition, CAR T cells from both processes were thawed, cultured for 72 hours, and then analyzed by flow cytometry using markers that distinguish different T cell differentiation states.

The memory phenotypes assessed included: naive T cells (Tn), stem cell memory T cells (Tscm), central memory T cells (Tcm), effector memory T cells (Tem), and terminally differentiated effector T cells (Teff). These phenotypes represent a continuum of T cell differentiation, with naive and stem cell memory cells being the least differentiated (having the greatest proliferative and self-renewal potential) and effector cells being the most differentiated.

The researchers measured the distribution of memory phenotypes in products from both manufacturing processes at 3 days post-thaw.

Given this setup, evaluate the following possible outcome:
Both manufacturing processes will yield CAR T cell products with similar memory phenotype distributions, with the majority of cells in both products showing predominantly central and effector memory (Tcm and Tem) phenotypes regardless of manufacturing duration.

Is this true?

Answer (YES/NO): NO